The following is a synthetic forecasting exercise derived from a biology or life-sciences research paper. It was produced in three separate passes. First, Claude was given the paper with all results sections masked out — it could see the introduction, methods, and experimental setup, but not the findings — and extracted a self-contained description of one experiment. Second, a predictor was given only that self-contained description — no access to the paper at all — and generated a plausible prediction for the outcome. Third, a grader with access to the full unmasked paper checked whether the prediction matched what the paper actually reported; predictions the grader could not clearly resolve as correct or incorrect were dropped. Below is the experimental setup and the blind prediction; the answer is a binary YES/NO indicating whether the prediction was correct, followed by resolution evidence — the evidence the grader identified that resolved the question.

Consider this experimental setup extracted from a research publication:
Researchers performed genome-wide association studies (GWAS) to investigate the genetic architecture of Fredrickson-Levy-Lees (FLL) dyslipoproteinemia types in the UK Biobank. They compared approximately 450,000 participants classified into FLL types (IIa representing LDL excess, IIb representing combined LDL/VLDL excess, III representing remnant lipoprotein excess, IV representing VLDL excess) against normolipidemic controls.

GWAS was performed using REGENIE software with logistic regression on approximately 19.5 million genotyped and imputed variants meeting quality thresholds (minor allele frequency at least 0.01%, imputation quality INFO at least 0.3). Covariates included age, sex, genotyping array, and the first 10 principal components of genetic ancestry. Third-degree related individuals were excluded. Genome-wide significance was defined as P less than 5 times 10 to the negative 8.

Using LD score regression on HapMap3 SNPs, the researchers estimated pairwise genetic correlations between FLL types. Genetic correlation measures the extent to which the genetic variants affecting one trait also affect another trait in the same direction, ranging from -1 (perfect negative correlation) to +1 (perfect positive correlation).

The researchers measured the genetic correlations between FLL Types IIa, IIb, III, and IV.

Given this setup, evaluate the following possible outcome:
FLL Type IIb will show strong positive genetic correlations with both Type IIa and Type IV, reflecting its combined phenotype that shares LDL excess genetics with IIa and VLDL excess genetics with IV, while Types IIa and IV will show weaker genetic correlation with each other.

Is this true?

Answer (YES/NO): NO